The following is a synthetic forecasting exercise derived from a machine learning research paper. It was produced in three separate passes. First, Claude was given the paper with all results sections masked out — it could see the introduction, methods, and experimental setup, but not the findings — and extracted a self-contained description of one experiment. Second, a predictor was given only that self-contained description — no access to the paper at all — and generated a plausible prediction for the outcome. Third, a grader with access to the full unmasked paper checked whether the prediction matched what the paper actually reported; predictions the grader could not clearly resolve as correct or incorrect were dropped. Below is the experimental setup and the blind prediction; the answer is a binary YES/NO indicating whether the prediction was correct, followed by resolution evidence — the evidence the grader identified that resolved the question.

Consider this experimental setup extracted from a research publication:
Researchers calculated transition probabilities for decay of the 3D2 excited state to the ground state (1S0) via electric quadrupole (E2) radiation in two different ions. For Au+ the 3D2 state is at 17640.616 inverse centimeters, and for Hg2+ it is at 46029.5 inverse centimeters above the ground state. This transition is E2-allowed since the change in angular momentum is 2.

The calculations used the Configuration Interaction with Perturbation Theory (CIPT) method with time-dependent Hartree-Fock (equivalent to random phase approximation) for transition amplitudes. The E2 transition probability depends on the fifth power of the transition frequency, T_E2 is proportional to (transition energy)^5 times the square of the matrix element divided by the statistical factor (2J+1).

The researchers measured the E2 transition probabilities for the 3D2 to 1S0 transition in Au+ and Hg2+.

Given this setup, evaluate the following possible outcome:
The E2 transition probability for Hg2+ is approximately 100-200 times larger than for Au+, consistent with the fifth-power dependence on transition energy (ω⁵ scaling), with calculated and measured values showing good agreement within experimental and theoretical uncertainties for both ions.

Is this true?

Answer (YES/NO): NO